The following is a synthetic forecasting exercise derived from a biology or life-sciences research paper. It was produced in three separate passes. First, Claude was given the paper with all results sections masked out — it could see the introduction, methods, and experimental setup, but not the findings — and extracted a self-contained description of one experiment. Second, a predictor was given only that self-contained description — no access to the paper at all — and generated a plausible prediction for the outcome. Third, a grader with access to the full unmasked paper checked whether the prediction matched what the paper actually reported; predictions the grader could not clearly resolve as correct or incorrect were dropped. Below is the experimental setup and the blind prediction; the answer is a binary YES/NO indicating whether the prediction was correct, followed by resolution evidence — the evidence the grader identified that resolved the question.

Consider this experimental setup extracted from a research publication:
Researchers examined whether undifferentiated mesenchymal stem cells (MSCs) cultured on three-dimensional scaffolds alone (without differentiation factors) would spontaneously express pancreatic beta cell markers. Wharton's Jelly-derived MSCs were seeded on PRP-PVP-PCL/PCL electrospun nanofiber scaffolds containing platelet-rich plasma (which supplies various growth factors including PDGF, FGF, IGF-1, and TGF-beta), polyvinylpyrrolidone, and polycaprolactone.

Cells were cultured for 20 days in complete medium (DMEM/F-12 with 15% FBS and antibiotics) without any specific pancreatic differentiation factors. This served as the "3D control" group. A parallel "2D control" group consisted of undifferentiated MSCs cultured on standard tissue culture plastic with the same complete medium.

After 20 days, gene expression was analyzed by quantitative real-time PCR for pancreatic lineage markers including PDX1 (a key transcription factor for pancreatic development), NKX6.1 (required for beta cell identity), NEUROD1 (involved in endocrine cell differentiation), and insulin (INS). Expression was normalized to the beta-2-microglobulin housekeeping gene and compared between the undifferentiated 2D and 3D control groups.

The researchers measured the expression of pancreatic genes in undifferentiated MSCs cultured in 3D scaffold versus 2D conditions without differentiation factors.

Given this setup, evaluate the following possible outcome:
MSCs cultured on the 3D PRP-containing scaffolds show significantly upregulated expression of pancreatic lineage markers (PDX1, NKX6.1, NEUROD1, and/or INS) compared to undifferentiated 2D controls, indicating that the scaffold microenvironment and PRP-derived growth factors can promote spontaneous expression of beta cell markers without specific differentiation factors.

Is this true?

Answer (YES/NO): NO